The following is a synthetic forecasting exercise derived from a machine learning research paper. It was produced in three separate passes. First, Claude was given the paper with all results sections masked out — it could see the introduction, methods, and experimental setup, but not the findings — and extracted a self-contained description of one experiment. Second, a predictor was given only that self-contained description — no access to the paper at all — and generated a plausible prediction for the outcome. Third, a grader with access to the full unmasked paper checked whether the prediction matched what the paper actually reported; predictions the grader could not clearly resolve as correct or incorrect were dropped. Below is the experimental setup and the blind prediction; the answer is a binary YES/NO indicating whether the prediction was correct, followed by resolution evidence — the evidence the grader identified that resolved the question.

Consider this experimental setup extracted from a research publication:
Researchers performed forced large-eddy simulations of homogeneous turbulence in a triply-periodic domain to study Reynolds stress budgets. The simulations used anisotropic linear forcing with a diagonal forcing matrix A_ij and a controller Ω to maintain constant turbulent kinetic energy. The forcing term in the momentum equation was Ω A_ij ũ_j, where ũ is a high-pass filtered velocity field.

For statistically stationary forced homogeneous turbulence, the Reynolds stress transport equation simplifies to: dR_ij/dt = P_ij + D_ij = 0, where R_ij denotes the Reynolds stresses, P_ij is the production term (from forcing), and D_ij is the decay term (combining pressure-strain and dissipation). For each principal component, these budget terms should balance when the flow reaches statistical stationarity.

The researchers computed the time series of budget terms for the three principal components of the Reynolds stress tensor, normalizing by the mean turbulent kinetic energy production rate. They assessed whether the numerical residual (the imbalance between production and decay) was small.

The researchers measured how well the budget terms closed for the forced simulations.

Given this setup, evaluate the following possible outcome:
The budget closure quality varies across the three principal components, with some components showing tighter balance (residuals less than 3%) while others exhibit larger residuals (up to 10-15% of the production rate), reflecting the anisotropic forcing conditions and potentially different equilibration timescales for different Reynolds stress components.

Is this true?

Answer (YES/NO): NO